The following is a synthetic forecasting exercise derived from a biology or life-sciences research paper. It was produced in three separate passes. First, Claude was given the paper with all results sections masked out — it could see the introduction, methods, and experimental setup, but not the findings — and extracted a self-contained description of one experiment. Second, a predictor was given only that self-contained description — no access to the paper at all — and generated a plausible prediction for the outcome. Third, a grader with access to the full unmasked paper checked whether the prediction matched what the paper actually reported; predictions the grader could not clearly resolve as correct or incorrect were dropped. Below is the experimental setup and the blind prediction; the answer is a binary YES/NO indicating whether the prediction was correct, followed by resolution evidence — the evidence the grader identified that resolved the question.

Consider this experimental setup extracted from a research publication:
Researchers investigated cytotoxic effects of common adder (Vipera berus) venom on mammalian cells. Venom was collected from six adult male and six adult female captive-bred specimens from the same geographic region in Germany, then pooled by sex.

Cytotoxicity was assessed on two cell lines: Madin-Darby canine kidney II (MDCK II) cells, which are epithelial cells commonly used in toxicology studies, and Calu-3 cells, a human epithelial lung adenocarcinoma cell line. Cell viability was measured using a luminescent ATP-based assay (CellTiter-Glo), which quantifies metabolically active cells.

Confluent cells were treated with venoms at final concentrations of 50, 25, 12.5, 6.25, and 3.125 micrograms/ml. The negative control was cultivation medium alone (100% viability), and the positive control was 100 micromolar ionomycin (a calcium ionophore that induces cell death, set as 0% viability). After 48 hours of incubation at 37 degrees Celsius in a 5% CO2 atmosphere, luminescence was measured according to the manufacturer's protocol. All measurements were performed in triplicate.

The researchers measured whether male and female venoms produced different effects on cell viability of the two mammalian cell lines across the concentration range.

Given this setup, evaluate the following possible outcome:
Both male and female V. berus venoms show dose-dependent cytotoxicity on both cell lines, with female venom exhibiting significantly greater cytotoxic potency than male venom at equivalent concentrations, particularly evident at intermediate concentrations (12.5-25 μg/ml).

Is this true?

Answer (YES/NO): NO